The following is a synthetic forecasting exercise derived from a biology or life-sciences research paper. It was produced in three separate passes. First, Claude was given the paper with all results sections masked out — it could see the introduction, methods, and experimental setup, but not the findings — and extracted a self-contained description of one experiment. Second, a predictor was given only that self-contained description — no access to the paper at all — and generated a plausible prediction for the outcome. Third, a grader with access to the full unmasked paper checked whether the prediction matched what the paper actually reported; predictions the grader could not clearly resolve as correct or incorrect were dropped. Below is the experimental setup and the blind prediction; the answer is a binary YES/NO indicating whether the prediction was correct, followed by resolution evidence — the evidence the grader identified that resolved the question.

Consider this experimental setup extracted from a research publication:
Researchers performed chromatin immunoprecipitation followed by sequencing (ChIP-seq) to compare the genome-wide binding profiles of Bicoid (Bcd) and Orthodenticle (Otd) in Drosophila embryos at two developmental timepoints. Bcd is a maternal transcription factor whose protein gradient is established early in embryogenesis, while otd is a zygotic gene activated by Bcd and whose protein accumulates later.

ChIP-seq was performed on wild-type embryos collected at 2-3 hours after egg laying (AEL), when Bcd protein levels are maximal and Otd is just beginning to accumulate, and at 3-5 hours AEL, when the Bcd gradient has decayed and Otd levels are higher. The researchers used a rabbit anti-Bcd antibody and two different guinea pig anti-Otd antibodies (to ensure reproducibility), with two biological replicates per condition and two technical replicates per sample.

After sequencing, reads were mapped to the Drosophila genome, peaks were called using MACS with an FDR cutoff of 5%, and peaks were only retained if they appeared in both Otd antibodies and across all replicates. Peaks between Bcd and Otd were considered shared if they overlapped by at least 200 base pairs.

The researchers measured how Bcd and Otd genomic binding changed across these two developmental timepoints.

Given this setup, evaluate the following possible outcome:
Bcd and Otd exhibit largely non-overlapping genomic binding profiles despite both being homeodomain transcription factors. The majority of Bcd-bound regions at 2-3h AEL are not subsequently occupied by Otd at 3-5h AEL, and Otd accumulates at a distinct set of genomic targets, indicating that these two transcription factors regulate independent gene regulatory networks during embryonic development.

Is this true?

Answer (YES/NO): NO